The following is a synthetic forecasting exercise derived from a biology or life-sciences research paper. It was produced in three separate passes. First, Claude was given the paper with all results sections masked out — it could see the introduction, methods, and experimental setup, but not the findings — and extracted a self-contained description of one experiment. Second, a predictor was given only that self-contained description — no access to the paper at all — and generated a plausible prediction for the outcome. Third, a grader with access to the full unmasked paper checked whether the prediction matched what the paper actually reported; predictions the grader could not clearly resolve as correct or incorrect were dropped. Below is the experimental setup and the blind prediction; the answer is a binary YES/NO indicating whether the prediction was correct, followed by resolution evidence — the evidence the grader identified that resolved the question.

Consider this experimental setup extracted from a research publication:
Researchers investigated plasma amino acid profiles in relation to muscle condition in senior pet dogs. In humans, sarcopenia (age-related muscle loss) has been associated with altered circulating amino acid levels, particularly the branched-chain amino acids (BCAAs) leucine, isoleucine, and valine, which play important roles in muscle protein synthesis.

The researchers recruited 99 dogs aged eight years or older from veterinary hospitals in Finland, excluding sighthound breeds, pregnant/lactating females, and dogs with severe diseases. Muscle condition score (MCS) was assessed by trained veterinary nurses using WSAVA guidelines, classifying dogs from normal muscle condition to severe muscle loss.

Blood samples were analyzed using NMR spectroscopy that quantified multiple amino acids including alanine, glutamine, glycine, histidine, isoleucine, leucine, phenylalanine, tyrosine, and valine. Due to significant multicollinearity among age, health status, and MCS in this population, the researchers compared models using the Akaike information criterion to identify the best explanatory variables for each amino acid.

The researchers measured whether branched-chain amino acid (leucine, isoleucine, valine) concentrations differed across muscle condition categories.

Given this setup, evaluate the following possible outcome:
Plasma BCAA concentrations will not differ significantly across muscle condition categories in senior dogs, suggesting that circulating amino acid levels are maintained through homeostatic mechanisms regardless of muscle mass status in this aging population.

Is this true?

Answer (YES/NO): YES